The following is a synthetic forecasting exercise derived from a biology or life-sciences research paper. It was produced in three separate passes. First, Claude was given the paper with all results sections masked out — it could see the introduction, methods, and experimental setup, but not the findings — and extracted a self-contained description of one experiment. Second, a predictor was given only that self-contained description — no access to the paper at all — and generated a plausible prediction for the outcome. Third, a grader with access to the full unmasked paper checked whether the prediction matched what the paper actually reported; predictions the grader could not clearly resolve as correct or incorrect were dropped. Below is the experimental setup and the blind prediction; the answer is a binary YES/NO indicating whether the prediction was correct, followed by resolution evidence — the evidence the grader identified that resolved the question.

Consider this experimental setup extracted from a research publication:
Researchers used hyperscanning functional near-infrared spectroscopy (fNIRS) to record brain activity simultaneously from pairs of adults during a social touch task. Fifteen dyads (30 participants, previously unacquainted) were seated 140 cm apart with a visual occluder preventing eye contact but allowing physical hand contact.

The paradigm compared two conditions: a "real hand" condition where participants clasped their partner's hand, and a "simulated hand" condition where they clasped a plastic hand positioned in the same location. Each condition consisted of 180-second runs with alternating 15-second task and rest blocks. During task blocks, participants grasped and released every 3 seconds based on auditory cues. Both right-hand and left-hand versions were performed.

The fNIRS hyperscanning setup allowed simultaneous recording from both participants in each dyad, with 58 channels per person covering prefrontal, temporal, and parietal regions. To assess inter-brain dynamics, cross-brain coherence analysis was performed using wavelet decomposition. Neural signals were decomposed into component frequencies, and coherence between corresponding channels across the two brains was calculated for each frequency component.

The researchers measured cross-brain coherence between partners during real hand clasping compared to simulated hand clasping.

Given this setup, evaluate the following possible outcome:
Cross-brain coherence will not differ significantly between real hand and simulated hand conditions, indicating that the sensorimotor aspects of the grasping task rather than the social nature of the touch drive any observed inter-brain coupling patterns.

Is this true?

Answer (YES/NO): NO